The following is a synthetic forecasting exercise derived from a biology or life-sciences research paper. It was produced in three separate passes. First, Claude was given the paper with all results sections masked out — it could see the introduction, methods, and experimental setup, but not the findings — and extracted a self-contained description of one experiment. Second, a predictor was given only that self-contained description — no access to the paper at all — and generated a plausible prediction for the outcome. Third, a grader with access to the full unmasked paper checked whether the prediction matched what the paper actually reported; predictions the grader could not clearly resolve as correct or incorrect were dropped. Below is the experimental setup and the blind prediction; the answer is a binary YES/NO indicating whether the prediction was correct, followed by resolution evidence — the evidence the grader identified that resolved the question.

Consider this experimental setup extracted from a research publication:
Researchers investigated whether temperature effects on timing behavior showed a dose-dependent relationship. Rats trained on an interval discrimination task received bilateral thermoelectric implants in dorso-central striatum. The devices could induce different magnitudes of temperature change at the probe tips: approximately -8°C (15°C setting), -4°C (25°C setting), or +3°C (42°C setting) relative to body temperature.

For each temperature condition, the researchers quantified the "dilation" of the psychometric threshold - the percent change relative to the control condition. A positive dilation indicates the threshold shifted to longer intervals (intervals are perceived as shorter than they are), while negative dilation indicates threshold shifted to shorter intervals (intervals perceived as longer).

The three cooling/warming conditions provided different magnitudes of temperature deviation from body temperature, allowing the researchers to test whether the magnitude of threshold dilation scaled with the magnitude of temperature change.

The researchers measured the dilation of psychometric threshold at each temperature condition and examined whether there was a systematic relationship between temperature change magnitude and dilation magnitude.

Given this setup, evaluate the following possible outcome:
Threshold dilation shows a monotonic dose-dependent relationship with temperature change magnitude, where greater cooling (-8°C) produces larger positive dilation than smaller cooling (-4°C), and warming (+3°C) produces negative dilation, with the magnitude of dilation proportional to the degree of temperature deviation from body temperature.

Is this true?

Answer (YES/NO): YES